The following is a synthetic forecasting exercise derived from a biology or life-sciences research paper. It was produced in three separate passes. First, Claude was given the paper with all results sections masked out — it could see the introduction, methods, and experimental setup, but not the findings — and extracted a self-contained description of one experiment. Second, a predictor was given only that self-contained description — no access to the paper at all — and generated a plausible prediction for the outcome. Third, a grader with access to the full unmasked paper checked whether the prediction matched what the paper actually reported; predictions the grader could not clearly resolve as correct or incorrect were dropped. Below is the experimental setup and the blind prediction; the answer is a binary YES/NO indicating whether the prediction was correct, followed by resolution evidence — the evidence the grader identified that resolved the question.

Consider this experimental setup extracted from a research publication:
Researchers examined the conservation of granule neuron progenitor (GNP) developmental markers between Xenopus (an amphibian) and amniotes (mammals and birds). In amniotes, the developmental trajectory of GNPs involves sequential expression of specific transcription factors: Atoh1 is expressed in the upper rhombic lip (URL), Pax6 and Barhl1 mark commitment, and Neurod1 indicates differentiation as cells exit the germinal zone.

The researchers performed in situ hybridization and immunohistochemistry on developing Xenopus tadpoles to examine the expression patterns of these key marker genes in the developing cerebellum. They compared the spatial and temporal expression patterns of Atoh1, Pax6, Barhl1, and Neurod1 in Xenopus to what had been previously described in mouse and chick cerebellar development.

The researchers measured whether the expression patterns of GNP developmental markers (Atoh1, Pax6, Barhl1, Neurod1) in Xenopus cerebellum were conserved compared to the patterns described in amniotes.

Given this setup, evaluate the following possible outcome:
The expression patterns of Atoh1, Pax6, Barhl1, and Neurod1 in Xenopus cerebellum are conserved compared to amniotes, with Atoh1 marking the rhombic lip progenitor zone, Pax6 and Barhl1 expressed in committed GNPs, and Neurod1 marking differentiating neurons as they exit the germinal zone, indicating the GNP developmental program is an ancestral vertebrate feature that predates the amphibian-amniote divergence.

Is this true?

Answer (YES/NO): YES